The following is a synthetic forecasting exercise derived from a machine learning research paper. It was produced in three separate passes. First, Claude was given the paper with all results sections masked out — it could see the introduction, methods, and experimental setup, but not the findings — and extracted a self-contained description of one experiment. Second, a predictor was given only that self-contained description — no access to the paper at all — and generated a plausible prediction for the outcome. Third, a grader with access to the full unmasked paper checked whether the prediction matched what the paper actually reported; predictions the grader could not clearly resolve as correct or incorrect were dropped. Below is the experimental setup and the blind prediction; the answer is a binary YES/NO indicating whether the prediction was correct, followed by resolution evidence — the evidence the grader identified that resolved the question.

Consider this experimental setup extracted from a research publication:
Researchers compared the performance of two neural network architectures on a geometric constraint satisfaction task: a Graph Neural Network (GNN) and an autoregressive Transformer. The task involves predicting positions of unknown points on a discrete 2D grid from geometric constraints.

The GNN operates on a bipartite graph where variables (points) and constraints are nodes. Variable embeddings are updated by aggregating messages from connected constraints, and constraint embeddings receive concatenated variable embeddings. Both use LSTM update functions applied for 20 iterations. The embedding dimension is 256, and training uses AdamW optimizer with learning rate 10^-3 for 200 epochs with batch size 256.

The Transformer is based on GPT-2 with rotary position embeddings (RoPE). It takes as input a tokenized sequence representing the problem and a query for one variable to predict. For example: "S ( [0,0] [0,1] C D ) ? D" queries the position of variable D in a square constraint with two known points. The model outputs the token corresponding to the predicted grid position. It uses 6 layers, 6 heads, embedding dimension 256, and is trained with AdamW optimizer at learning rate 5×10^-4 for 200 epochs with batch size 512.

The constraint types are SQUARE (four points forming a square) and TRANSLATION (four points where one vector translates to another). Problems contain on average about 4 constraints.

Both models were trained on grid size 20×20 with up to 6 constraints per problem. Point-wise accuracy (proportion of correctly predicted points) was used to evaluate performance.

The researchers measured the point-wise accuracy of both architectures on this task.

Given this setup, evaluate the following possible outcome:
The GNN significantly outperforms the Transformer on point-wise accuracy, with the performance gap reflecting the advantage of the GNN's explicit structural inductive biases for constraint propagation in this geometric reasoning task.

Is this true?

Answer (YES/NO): YES